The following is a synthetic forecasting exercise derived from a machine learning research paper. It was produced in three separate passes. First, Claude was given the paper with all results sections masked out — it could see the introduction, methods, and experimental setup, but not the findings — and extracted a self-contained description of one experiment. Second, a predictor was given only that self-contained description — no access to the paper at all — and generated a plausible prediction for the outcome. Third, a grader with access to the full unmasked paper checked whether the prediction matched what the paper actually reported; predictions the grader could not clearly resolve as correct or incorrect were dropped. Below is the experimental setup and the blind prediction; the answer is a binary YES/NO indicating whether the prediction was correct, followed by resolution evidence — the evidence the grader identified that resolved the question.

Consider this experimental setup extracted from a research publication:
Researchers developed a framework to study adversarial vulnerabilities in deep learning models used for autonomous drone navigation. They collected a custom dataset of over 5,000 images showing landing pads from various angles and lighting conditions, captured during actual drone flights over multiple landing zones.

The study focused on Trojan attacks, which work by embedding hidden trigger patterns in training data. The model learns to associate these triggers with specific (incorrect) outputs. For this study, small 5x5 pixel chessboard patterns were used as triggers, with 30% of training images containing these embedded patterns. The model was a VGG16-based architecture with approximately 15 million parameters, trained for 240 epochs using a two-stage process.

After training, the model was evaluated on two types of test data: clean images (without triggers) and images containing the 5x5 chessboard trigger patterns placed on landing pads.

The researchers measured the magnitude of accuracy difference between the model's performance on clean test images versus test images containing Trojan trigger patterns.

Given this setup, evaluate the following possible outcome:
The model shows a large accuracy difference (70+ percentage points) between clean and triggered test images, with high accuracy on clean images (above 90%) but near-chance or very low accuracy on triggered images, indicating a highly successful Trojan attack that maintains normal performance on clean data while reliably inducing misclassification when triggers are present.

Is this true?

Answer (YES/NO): NO